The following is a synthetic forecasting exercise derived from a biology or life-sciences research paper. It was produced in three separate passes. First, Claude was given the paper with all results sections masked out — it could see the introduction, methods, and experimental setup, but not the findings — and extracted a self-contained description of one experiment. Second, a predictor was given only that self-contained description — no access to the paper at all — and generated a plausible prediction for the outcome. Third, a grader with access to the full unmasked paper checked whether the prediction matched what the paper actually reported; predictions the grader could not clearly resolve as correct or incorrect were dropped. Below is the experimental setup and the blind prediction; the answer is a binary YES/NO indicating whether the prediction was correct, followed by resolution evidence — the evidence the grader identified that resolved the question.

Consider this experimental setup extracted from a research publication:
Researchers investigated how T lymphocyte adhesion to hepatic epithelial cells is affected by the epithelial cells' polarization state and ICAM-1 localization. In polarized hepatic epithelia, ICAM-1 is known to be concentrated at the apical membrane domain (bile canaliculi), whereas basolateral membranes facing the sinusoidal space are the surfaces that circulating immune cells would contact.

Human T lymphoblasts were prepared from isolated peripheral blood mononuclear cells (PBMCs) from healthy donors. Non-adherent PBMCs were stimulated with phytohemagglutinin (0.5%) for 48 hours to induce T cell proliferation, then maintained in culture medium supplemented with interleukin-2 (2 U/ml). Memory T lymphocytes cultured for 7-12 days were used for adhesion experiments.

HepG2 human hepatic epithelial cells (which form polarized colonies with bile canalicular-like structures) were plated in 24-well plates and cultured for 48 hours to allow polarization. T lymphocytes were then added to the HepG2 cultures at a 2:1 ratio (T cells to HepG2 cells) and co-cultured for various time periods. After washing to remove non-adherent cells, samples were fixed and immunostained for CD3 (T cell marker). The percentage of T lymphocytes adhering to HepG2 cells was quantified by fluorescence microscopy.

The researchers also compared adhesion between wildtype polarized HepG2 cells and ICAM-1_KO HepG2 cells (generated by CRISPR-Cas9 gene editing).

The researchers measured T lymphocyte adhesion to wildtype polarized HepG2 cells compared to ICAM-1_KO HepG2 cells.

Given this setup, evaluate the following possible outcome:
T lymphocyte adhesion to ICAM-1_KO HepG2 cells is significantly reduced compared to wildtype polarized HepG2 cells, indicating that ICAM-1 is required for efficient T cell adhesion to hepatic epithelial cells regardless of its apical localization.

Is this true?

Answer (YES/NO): YES